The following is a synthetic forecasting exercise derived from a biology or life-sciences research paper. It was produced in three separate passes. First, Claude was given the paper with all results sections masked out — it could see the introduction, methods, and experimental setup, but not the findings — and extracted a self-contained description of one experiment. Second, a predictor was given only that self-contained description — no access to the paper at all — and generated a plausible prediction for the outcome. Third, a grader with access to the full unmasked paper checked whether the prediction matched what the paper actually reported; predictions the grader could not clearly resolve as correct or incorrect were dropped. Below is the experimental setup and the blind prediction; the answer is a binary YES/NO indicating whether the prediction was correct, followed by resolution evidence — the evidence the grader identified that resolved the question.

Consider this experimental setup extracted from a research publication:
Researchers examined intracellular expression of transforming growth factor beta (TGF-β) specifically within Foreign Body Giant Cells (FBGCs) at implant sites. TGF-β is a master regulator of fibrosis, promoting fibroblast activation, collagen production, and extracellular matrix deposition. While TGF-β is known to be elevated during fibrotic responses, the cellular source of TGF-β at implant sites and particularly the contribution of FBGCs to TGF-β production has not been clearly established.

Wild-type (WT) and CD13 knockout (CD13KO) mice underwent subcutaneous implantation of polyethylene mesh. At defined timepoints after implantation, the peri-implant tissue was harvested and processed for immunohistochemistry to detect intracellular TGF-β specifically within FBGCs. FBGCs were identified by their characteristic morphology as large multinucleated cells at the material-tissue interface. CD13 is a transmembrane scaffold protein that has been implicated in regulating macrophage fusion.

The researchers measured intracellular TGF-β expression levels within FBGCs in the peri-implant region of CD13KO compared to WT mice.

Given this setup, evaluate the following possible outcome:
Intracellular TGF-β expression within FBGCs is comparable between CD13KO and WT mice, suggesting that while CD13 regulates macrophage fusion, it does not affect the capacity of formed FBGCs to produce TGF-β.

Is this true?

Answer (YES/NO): NO